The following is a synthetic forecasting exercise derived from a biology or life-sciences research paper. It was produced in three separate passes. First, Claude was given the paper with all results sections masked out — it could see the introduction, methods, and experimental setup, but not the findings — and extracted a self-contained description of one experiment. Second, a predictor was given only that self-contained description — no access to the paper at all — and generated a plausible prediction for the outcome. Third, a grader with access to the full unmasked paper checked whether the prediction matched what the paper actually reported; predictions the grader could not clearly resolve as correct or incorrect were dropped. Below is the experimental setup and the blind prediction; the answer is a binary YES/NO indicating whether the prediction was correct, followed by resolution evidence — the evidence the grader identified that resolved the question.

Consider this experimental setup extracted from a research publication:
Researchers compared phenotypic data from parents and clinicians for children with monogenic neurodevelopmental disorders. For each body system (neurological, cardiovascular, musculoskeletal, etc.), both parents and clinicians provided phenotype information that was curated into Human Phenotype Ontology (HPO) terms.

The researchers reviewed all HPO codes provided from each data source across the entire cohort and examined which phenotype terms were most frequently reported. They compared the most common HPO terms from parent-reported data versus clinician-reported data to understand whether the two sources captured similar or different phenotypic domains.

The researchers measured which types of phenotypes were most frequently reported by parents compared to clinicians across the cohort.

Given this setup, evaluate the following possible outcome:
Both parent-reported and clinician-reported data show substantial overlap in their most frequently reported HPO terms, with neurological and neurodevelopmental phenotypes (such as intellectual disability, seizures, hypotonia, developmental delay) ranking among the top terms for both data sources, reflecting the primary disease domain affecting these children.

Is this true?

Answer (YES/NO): YES